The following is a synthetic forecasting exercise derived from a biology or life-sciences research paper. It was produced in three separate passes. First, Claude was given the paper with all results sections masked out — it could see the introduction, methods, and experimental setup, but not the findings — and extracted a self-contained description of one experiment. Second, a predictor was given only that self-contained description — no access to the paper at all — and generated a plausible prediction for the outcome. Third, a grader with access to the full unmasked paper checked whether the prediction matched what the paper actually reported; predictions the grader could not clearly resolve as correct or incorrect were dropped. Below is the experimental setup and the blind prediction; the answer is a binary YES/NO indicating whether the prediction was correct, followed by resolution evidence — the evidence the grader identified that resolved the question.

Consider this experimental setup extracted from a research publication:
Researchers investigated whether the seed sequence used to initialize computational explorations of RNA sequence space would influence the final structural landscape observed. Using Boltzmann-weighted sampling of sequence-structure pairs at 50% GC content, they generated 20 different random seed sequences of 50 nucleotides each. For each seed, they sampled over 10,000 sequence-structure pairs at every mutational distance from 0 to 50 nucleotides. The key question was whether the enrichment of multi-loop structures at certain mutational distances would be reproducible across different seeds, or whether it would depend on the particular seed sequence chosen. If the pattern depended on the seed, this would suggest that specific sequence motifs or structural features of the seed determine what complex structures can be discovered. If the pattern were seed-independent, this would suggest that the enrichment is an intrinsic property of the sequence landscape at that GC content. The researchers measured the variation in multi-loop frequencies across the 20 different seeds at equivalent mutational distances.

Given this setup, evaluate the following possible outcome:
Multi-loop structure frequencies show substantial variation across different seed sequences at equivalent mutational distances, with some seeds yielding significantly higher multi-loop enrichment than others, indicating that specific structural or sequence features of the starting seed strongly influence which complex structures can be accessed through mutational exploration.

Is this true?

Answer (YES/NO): NO